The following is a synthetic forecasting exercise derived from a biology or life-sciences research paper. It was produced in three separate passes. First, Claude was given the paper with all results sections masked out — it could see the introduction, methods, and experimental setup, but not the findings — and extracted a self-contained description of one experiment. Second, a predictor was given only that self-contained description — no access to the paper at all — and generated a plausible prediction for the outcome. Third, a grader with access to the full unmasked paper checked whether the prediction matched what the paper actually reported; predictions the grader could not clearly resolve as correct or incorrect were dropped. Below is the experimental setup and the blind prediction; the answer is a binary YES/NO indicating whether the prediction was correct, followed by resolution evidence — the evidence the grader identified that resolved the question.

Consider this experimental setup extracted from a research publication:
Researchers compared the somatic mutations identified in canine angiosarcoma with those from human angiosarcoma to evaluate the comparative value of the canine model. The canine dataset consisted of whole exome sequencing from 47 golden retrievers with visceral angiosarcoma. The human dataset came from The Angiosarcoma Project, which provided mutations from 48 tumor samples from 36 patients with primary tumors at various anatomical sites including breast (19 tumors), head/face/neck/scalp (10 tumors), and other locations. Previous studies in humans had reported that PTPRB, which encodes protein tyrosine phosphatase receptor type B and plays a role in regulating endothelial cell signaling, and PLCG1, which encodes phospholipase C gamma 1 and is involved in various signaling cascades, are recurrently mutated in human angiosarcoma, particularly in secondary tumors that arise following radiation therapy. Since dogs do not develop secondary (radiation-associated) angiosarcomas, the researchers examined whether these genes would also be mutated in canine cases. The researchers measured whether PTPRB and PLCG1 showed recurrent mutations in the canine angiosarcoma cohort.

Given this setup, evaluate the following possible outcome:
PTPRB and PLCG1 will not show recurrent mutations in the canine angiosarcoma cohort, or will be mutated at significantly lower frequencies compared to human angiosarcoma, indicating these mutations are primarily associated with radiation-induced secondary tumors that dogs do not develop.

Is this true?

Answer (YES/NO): YES